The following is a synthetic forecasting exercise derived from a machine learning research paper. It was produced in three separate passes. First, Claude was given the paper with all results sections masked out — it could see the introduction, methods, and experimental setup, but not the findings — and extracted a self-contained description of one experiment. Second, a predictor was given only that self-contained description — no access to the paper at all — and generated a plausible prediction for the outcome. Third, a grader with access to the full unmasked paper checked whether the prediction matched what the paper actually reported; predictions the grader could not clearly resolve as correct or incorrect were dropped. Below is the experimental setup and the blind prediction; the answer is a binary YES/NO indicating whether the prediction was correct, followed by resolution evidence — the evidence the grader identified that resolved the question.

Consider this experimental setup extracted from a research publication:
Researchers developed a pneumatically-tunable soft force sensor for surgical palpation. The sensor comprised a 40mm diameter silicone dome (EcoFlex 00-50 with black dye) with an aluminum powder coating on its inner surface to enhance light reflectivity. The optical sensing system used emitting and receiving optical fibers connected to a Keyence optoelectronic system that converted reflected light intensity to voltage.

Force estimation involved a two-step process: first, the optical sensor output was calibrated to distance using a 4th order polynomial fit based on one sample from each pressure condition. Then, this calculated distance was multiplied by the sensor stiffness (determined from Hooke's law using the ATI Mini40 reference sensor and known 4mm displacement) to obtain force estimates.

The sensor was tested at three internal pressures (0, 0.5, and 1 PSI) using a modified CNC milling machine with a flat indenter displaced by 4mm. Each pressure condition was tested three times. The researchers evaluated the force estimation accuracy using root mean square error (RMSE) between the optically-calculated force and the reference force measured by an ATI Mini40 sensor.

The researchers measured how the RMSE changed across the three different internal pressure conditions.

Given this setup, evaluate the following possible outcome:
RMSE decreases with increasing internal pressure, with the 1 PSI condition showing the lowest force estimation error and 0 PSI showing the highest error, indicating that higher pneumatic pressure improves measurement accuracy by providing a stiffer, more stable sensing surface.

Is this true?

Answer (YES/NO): NO